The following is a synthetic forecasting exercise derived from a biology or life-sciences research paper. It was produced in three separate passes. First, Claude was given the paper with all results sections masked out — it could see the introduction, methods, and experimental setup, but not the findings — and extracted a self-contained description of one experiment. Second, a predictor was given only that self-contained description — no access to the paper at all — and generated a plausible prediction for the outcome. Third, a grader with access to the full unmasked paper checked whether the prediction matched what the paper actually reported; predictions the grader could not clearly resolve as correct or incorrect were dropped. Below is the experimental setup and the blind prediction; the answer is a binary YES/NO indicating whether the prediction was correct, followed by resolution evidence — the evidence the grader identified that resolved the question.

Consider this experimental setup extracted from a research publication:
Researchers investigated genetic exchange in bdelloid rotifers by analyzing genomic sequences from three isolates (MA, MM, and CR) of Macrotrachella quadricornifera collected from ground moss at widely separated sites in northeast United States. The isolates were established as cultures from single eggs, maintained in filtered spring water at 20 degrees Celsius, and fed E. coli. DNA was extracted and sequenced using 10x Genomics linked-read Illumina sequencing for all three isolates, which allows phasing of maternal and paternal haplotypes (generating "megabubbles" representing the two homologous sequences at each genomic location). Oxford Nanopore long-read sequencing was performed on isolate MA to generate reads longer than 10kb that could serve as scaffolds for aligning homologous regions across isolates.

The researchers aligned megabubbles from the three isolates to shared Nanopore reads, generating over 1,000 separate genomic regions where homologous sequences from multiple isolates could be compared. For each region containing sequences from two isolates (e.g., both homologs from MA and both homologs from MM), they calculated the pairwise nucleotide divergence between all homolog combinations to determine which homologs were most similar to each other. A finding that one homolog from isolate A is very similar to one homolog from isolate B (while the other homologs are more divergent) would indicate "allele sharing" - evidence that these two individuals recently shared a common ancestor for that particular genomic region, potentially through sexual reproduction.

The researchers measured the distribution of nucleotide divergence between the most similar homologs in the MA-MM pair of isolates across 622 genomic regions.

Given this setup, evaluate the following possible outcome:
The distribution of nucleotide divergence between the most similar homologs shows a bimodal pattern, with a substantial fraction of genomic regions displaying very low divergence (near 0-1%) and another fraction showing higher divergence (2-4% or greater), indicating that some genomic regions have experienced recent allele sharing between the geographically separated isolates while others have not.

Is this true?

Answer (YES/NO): NO